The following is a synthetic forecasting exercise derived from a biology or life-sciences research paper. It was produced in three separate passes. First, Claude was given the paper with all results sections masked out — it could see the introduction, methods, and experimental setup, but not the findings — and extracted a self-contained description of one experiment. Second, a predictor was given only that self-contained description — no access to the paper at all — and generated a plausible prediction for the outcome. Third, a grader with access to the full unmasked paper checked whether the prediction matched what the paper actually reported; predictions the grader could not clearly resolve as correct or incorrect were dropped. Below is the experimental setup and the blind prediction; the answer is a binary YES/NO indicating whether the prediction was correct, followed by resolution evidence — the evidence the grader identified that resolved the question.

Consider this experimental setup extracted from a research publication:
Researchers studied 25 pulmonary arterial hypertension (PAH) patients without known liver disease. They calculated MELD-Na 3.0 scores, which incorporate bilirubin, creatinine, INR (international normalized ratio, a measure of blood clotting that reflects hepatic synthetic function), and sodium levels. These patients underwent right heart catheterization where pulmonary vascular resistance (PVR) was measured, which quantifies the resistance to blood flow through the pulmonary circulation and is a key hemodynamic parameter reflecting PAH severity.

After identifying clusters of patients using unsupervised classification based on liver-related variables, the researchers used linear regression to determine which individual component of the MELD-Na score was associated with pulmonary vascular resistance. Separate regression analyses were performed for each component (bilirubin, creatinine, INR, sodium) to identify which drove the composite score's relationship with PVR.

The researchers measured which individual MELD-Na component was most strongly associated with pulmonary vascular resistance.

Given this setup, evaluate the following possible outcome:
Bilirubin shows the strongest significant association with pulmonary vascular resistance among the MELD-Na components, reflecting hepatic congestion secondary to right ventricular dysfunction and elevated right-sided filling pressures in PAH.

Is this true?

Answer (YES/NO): NO